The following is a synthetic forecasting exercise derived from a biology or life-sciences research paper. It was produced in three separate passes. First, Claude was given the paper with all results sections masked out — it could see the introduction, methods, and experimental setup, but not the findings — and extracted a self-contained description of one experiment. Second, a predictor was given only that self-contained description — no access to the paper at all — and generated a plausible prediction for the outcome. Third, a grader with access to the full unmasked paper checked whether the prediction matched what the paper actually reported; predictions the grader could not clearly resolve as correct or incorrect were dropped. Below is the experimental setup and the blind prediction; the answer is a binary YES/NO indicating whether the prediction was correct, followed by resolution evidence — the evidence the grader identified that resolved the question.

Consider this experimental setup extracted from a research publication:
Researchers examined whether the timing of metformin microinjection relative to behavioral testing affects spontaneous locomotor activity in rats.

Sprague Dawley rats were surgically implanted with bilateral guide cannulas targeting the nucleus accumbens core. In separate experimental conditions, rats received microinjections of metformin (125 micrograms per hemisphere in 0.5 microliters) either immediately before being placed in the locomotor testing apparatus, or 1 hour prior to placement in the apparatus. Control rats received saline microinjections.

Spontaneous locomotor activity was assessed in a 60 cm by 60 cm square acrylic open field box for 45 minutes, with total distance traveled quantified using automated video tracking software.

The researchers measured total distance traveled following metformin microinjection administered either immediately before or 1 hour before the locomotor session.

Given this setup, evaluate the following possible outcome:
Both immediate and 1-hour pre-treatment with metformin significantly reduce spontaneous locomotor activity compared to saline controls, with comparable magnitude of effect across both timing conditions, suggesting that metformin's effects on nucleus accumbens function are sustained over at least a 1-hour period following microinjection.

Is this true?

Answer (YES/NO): NO